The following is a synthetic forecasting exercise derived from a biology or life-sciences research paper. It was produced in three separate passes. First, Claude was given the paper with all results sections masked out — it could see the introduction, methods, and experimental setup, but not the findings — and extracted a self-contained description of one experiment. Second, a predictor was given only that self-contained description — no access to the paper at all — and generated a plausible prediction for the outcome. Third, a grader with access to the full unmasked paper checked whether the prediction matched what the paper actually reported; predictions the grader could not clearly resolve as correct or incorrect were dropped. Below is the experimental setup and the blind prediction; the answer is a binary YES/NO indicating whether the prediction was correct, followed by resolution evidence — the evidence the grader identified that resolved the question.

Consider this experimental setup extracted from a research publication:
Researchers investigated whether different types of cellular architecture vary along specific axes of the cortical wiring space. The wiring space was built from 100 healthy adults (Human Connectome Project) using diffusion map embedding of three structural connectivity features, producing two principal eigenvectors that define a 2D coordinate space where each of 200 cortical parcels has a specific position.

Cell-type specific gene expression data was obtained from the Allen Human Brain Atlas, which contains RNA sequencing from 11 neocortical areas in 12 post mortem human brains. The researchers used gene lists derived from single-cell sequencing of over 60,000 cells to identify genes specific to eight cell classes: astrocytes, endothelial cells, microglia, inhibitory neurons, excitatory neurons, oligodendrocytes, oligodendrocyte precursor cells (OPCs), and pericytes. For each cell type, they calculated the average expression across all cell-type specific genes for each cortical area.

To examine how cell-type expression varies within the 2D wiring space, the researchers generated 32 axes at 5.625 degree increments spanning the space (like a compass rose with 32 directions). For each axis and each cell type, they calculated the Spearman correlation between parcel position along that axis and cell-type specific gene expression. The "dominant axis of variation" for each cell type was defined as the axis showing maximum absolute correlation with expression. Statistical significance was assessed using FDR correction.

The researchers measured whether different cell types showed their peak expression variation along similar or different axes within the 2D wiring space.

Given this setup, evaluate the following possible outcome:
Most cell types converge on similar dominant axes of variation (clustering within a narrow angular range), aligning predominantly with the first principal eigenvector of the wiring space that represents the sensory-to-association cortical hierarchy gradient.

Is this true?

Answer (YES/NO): NO